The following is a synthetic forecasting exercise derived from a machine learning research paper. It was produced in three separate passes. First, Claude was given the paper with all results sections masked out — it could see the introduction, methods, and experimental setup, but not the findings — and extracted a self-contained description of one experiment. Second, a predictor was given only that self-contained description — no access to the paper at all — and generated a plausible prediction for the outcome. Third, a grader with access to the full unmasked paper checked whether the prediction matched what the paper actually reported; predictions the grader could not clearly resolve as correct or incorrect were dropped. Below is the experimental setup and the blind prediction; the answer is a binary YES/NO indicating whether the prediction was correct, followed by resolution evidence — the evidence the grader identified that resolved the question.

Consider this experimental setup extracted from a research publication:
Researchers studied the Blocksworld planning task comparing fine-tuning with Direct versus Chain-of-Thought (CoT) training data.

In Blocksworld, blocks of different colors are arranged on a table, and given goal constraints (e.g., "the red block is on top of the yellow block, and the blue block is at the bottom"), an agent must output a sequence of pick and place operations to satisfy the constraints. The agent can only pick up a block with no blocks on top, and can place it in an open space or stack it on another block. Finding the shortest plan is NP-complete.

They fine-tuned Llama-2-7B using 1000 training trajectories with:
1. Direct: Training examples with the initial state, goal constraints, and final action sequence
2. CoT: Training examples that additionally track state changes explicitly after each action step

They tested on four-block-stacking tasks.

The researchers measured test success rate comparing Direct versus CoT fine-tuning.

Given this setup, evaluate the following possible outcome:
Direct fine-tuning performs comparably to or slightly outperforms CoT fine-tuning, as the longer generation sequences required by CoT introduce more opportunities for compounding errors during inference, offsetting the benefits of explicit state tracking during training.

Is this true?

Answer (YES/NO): YES